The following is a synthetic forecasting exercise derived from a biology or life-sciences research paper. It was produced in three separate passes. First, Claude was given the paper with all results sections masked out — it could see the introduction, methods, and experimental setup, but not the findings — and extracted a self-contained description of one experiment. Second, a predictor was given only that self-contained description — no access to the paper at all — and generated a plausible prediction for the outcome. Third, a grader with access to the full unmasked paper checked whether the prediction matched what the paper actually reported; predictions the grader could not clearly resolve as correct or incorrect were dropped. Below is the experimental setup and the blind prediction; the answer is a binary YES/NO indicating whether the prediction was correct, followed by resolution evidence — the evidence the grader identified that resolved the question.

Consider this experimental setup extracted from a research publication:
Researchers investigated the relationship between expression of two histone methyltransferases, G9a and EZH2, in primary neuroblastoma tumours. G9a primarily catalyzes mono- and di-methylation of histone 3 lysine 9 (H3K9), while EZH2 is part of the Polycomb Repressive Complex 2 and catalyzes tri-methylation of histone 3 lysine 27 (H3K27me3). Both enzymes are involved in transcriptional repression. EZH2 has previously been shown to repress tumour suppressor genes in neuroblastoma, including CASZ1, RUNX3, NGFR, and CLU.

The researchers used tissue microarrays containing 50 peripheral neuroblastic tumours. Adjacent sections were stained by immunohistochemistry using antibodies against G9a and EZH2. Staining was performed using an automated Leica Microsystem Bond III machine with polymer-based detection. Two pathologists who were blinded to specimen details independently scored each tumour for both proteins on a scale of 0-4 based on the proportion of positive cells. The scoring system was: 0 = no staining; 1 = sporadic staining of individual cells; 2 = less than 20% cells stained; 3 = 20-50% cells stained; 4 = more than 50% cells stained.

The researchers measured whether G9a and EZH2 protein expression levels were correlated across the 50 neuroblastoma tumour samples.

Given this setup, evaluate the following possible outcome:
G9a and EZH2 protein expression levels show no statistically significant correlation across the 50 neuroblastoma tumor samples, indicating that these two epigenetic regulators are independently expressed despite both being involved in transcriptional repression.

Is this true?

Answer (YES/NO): NO